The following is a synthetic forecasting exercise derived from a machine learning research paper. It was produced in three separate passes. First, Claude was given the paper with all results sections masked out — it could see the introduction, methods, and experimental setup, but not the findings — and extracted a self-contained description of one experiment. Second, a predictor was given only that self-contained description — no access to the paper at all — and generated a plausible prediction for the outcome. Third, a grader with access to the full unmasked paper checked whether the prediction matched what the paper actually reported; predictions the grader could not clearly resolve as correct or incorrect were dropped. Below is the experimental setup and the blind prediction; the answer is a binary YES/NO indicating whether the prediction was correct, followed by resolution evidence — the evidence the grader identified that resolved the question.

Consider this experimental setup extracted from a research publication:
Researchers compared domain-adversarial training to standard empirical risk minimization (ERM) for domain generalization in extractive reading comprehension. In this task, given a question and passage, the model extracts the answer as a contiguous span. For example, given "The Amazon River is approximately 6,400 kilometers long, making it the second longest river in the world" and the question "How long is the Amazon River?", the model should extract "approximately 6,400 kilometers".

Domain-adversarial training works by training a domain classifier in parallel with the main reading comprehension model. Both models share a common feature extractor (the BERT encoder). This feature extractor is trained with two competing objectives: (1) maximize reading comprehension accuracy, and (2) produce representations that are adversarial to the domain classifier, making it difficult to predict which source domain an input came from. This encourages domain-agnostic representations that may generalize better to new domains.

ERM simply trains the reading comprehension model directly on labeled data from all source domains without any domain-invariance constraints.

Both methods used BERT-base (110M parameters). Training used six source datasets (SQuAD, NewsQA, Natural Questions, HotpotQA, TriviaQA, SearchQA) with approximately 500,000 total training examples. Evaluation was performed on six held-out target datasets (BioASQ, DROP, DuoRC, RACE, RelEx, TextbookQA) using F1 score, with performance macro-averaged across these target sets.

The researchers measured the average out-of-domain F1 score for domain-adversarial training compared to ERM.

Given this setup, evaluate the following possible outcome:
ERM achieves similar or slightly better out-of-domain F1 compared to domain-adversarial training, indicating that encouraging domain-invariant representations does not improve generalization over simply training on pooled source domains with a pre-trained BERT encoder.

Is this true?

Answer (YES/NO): NO